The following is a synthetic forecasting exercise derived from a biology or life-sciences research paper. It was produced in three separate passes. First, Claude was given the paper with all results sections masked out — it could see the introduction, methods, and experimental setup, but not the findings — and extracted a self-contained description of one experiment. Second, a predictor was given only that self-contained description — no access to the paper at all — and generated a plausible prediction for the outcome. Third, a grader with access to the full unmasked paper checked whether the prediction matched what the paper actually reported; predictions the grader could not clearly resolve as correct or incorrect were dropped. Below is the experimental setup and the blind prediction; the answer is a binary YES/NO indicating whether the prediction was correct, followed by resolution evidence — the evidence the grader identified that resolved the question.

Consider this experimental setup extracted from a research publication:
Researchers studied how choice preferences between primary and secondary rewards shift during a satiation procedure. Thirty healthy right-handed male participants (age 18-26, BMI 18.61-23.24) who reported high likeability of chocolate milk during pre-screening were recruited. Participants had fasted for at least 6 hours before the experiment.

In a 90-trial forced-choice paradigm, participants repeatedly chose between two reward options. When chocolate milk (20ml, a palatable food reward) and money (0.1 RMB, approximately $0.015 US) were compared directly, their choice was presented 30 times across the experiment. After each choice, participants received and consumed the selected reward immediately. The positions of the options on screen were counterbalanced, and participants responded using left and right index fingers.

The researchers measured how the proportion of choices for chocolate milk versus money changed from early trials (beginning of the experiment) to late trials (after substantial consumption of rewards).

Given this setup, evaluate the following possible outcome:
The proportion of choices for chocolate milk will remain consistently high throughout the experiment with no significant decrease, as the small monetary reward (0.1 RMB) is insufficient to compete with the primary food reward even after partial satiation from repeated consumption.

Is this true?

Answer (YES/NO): NO